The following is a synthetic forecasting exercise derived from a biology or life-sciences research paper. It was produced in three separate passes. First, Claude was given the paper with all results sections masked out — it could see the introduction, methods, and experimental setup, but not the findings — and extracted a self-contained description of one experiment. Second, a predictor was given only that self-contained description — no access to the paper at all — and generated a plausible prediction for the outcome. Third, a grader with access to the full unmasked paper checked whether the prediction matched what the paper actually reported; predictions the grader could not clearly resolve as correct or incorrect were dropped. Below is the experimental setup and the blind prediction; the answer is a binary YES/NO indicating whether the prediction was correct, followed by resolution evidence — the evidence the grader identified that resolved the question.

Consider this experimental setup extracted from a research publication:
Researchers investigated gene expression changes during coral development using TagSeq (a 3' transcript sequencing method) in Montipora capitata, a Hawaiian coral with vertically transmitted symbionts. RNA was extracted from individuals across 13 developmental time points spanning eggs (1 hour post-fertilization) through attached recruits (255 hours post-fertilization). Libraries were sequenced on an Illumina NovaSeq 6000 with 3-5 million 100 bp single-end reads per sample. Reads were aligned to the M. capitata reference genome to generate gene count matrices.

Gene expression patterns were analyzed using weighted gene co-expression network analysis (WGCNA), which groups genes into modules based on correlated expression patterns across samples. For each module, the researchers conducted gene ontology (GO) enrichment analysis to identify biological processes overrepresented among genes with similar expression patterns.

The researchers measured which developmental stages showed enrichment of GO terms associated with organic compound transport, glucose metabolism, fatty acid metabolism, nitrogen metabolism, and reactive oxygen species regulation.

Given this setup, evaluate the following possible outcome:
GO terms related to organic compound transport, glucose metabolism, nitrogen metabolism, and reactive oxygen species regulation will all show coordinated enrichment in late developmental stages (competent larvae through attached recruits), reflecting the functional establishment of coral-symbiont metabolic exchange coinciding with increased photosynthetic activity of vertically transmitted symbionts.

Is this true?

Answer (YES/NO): YES